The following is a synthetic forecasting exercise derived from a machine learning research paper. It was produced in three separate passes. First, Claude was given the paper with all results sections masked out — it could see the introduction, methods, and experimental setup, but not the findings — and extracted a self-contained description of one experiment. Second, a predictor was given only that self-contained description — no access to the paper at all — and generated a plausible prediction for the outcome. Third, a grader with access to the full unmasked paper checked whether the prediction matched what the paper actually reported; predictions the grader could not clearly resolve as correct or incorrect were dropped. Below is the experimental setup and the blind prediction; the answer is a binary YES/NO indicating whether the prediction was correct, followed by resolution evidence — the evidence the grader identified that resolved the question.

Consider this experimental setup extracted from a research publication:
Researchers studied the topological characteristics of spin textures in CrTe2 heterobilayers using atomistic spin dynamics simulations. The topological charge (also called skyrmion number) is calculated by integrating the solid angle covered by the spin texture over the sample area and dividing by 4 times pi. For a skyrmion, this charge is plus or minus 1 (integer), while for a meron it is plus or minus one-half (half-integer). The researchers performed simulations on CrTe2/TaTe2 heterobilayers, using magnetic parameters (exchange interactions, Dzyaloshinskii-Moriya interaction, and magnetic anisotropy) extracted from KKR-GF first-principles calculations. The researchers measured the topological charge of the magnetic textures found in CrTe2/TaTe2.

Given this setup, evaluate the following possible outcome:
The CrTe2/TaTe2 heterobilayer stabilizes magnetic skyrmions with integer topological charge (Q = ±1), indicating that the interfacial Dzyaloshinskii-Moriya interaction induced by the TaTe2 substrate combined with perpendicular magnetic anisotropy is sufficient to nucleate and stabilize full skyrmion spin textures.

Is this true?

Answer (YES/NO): NO